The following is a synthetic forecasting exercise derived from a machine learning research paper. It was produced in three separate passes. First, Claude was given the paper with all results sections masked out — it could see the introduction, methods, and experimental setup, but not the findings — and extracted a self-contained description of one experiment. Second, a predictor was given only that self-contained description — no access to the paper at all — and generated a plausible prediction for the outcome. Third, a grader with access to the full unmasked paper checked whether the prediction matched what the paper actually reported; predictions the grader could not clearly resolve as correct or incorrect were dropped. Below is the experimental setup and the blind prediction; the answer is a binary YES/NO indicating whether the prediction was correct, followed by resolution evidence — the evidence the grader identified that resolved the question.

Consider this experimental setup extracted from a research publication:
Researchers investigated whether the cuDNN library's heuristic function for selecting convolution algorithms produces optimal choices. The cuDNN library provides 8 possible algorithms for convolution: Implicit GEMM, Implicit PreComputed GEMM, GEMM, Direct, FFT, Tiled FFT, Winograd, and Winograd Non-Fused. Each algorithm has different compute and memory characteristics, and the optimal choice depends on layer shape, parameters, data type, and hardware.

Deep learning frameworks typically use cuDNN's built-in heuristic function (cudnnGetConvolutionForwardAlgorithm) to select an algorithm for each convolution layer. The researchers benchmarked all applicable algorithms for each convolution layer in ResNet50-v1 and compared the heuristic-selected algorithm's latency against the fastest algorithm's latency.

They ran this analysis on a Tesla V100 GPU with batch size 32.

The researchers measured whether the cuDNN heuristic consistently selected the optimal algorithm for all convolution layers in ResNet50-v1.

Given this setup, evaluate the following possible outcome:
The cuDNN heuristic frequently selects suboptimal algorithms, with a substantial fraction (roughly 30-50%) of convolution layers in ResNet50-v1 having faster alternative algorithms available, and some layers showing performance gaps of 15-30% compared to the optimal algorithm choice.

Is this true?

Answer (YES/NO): NO